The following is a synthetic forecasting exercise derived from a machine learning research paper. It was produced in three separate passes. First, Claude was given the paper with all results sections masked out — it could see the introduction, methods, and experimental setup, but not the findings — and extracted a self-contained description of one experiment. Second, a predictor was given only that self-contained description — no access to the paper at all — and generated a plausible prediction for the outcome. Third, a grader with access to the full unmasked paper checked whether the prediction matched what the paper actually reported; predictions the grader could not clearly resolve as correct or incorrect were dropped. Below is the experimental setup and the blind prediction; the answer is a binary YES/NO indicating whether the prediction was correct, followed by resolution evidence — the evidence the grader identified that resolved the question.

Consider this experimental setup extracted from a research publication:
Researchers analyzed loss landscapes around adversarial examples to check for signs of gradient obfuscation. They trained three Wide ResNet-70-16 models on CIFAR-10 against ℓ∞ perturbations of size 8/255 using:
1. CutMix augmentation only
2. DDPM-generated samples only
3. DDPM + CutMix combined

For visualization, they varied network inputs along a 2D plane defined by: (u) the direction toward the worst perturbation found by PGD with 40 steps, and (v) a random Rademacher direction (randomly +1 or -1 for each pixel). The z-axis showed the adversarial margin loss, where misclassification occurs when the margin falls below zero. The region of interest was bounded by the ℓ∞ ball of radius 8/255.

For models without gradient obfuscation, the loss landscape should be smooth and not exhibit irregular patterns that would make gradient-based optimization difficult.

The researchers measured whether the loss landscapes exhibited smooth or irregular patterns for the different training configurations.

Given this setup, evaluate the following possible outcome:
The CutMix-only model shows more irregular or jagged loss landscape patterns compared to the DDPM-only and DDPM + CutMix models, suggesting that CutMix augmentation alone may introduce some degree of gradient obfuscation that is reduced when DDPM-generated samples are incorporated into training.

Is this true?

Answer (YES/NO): NO